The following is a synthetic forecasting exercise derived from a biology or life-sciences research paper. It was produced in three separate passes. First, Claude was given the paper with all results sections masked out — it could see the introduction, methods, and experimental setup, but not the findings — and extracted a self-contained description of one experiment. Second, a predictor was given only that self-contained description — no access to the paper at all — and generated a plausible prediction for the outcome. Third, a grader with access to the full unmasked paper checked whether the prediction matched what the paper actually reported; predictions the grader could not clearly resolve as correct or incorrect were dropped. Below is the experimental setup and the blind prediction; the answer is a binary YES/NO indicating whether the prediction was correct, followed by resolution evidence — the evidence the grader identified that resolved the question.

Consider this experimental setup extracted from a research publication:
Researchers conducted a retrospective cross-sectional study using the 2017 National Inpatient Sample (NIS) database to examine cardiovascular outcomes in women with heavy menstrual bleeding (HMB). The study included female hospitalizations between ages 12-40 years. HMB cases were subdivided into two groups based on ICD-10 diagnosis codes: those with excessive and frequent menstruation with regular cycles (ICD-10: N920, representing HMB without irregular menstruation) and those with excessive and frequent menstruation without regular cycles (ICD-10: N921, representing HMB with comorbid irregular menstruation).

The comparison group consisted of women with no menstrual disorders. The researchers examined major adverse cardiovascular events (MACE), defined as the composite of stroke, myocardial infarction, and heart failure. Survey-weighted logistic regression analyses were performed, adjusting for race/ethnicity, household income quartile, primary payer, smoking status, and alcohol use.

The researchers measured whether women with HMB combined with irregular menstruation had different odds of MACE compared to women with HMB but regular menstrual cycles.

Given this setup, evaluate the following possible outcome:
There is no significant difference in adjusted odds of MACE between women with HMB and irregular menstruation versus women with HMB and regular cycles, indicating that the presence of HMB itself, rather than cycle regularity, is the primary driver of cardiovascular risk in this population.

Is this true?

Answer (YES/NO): NO